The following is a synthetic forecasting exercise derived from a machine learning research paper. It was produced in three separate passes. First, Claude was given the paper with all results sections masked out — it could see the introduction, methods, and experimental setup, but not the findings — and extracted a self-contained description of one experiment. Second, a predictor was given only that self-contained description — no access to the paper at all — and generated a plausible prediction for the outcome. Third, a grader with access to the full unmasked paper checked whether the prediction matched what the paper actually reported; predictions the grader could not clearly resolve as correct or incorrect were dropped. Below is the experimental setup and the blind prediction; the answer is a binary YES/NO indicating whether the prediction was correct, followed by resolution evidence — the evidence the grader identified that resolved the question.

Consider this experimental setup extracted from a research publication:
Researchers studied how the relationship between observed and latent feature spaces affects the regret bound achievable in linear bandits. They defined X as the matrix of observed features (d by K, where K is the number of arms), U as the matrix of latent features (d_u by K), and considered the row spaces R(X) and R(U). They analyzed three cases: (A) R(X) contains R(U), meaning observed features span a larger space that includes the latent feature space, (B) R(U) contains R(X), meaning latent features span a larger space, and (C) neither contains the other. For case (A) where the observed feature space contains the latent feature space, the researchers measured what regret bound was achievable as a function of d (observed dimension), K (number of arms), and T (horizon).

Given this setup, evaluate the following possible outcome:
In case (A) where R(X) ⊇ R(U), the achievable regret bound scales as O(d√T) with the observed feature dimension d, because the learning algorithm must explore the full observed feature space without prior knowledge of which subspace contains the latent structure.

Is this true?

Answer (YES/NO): NO